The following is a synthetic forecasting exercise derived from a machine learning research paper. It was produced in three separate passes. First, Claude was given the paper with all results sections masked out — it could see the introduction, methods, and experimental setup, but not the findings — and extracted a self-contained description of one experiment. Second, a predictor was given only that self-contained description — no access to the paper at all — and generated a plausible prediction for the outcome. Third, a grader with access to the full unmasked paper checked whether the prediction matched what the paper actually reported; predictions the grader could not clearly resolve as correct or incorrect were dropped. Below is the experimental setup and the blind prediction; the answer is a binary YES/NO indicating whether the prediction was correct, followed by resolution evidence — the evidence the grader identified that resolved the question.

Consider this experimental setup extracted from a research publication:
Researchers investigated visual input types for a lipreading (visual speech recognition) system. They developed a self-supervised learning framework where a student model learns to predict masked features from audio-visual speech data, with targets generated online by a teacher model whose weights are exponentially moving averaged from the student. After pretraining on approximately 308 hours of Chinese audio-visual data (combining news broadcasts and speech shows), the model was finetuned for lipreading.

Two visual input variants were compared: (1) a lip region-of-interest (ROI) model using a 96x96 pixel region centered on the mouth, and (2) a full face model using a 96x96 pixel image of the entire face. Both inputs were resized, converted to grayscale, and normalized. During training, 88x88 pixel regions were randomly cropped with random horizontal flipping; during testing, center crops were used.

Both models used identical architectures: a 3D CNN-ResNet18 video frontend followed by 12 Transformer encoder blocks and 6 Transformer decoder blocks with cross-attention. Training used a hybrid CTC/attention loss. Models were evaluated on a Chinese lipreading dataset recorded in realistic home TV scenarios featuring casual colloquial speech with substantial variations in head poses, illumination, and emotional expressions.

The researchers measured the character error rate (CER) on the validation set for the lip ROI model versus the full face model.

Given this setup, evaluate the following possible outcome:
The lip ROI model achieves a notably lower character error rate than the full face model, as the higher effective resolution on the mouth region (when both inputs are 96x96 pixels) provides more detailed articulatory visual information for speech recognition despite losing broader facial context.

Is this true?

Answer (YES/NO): NO